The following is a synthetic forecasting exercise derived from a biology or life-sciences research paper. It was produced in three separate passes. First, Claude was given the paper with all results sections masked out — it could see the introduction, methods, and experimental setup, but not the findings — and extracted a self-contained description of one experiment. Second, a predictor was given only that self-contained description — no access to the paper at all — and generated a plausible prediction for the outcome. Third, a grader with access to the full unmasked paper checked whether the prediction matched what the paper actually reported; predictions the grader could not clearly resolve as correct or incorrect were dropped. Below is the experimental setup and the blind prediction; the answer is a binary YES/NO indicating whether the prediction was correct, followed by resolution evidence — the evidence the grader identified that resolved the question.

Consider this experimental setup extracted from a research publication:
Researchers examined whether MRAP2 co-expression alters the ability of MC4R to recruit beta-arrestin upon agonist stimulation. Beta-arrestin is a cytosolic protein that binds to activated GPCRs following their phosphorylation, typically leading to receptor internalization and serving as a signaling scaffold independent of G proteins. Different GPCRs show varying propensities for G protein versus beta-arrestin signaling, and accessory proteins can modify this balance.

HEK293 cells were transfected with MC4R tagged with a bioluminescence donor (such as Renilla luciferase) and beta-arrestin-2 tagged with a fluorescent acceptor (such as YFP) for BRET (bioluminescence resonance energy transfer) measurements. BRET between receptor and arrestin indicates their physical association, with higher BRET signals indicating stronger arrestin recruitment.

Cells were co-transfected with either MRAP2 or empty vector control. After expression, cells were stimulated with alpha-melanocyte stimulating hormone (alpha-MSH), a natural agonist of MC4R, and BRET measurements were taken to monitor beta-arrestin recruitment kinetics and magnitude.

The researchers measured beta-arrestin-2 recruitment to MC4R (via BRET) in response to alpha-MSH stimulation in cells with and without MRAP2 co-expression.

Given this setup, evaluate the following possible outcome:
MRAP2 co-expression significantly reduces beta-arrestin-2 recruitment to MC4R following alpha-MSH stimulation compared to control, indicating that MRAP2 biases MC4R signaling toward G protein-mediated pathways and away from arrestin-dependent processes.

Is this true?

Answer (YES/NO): YES